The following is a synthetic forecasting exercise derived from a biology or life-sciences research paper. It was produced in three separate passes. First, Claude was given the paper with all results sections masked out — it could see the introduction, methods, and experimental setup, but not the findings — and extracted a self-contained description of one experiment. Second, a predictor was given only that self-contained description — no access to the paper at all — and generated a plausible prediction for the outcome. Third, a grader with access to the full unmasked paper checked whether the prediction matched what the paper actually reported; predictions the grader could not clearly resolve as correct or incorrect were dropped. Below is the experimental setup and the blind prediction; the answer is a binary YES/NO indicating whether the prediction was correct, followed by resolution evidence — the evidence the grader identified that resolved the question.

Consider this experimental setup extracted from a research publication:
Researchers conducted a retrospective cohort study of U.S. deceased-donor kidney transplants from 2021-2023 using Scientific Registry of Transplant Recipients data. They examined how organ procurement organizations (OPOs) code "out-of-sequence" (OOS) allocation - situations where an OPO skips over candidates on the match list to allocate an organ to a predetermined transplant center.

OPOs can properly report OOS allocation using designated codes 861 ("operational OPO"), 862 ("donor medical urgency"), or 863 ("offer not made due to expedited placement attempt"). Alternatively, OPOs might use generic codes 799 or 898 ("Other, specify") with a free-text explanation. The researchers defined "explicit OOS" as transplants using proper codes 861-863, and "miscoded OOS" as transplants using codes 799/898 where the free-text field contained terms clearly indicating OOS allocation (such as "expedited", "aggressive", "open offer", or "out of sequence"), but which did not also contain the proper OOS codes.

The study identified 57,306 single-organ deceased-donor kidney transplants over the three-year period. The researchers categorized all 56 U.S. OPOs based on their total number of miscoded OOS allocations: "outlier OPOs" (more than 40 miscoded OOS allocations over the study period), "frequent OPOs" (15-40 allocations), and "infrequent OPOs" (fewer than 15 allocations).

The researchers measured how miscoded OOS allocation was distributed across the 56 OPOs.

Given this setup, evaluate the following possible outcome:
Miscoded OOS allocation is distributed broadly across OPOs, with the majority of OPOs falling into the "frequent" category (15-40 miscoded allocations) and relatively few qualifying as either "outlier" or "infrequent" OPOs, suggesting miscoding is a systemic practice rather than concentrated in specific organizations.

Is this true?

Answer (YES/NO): NO